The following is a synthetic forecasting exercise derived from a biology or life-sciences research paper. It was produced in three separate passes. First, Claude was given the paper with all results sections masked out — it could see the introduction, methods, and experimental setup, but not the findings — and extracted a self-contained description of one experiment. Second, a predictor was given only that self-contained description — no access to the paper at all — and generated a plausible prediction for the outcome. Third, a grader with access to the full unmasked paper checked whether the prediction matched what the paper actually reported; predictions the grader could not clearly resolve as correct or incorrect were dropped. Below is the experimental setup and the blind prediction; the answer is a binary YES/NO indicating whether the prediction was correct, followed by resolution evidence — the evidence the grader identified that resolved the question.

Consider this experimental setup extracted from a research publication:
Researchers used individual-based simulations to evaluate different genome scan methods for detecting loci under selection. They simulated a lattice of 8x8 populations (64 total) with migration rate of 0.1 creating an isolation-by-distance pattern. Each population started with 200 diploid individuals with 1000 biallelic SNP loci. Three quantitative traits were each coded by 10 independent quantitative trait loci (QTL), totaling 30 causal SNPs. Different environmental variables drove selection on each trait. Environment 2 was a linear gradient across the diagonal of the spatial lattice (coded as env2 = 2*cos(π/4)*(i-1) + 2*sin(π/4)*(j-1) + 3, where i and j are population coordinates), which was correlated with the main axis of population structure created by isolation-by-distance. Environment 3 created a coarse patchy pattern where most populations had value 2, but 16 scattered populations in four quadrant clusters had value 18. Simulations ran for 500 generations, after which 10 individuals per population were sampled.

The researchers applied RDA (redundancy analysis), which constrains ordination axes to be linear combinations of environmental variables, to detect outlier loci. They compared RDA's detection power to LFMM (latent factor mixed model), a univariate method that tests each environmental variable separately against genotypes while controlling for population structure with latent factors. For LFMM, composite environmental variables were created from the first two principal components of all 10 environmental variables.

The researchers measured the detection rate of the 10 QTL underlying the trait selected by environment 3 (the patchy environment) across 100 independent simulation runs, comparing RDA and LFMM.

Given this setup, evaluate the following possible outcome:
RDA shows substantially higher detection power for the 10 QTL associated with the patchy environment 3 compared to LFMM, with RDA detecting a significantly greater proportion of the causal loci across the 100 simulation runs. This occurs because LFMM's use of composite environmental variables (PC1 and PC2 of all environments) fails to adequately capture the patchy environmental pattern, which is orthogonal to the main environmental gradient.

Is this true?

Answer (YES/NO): NO